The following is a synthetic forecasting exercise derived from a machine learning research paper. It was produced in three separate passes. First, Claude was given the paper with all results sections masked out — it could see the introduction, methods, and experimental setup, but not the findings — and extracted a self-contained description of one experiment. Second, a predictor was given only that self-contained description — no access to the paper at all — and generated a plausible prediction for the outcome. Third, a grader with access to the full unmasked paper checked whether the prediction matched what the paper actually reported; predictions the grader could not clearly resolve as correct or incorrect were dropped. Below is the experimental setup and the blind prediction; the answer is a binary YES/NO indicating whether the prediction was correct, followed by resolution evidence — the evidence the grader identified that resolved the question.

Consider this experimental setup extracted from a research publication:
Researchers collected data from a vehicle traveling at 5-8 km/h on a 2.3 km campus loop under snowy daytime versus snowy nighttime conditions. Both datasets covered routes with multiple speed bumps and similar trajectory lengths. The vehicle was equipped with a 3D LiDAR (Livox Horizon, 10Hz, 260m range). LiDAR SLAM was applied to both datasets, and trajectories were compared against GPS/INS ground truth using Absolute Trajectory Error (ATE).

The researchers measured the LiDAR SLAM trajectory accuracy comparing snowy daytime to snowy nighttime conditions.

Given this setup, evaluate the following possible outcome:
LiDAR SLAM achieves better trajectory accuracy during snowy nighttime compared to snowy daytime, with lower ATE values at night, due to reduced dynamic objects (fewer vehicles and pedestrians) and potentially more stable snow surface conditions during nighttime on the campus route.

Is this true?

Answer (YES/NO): NO